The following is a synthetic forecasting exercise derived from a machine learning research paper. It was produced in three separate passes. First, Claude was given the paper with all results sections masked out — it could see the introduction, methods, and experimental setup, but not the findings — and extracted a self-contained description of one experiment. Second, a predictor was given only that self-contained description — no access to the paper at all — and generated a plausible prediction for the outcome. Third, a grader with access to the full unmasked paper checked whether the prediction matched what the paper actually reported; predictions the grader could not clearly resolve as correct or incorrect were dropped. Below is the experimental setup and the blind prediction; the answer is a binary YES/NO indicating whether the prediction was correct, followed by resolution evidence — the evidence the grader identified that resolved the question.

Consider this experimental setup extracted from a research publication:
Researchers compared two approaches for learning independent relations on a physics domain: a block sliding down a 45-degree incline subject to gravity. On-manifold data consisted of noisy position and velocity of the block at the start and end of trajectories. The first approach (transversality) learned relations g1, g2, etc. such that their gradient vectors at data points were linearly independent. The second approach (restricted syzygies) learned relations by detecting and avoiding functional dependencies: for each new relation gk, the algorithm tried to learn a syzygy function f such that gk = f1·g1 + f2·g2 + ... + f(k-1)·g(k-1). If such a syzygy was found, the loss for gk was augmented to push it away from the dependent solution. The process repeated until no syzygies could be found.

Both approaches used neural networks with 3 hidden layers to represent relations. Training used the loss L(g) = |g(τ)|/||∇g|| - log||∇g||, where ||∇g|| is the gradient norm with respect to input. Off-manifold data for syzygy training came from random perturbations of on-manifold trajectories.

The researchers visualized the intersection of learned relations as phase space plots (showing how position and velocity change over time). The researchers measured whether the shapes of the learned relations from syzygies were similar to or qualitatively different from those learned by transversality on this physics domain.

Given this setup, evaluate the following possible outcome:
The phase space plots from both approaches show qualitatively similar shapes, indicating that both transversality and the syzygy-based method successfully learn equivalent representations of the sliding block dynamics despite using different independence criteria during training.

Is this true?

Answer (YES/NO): NO